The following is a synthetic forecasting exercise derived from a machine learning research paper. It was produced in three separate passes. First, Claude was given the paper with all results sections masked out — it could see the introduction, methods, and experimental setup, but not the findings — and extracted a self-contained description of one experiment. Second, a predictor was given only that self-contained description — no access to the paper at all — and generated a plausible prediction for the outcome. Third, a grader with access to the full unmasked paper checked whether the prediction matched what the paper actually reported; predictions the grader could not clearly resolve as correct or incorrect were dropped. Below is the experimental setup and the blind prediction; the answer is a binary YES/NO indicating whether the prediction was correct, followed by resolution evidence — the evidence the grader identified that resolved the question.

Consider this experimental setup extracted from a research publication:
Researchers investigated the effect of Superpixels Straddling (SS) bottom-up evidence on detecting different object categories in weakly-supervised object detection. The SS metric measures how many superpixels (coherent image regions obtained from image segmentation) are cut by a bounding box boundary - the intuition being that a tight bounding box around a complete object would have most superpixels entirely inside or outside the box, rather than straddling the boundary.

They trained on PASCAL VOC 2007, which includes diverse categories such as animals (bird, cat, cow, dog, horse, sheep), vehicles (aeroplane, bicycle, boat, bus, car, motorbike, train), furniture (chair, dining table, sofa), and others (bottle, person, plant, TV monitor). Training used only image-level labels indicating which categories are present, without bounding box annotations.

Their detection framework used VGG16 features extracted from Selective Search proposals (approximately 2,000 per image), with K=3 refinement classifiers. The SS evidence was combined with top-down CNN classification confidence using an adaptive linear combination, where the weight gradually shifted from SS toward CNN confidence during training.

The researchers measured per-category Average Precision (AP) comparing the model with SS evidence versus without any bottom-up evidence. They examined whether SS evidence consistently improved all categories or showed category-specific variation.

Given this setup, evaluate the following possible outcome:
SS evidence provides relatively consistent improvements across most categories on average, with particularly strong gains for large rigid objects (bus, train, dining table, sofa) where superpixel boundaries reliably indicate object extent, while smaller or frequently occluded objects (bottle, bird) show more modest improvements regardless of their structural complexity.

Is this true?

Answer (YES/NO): NO